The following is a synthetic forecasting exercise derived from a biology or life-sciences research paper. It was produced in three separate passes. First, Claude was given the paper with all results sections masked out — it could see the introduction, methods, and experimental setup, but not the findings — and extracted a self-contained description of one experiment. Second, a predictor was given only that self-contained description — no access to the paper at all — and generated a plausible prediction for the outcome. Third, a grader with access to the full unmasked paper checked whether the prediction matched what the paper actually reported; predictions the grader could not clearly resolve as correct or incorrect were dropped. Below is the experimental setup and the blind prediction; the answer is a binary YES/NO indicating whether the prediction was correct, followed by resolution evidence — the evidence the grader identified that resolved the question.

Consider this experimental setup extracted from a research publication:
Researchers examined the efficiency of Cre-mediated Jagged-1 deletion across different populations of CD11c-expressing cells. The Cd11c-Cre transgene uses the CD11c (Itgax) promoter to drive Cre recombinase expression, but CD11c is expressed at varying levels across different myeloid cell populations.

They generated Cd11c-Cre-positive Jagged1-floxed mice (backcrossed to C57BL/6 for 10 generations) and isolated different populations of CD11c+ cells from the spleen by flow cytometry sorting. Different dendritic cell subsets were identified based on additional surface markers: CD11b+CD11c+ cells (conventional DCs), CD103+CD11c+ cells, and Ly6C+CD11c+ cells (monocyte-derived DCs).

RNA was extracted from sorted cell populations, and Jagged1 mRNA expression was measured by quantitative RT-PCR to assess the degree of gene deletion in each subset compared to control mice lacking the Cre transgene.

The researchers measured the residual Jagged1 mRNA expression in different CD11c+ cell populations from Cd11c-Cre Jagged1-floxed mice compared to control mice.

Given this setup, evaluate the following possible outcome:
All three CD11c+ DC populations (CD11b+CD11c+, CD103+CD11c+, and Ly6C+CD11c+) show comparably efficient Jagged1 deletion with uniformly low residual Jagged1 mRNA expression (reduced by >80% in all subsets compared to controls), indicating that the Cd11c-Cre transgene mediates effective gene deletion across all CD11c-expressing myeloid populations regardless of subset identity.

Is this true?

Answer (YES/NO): NO